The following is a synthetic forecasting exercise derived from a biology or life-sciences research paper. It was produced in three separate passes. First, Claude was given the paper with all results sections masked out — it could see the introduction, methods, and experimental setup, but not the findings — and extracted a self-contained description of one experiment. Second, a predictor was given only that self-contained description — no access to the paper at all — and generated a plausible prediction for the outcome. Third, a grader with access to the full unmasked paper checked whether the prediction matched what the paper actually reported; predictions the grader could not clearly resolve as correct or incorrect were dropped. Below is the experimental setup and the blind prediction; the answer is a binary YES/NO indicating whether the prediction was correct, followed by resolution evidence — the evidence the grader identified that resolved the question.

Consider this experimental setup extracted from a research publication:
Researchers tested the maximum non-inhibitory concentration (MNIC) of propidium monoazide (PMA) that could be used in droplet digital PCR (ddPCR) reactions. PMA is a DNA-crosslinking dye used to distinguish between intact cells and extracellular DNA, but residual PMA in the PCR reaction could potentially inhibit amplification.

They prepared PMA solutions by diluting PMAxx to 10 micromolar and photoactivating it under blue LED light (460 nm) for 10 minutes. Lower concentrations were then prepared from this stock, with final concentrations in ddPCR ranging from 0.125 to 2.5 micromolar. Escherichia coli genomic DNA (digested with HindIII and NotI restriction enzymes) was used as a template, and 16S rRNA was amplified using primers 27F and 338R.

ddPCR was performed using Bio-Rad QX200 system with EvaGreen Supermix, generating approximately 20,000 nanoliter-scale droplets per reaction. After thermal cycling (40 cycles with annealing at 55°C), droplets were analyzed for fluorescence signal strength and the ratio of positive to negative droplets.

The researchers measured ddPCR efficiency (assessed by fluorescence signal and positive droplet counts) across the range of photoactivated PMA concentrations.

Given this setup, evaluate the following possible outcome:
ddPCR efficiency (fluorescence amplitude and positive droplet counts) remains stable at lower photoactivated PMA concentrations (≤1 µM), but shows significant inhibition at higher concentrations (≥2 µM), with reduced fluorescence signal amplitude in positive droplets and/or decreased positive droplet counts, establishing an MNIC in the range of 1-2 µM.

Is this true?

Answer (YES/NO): NO